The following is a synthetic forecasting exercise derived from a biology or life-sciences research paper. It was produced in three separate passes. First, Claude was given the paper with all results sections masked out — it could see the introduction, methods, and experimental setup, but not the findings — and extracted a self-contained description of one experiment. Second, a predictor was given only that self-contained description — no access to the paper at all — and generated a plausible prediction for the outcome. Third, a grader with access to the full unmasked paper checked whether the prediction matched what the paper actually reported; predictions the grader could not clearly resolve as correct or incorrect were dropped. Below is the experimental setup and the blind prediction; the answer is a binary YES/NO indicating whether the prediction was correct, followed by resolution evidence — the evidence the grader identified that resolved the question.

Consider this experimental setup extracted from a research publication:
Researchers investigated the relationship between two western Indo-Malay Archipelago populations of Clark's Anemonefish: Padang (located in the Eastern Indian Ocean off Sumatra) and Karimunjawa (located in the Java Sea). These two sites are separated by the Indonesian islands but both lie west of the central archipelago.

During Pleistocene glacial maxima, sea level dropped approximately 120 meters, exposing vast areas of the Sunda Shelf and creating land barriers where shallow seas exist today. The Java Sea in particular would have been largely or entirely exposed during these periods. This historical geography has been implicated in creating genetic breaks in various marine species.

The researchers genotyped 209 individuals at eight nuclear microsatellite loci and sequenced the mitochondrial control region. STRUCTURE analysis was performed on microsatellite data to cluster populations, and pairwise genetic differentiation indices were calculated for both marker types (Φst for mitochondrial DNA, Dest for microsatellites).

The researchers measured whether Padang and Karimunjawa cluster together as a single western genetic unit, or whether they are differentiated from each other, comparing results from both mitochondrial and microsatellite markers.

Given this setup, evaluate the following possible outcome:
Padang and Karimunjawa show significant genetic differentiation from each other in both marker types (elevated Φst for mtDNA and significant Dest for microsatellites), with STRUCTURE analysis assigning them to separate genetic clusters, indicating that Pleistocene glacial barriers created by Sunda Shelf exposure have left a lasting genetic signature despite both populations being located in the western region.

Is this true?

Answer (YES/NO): NO